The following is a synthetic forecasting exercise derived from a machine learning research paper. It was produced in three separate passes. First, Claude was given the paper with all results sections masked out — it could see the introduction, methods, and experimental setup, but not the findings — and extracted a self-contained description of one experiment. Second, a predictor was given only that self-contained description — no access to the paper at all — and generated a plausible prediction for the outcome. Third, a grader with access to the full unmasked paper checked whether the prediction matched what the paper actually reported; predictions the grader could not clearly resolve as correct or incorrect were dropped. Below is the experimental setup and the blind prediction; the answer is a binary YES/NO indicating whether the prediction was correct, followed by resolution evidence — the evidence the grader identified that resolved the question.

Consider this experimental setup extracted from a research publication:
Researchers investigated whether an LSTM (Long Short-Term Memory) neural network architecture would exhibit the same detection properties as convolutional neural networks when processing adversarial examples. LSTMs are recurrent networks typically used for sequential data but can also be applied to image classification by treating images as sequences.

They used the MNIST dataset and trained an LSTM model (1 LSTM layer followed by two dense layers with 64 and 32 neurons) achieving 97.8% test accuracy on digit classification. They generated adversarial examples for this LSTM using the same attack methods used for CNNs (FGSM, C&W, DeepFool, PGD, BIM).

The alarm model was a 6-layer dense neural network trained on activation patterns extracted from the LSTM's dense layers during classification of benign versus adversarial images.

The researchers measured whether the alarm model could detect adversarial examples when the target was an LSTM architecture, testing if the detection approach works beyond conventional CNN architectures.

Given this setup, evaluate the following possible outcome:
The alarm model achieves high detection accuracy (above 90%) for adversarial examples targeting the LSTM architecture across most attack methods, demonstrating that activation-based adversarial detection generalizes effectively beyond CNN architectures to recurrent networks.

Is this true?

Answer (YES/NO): YES